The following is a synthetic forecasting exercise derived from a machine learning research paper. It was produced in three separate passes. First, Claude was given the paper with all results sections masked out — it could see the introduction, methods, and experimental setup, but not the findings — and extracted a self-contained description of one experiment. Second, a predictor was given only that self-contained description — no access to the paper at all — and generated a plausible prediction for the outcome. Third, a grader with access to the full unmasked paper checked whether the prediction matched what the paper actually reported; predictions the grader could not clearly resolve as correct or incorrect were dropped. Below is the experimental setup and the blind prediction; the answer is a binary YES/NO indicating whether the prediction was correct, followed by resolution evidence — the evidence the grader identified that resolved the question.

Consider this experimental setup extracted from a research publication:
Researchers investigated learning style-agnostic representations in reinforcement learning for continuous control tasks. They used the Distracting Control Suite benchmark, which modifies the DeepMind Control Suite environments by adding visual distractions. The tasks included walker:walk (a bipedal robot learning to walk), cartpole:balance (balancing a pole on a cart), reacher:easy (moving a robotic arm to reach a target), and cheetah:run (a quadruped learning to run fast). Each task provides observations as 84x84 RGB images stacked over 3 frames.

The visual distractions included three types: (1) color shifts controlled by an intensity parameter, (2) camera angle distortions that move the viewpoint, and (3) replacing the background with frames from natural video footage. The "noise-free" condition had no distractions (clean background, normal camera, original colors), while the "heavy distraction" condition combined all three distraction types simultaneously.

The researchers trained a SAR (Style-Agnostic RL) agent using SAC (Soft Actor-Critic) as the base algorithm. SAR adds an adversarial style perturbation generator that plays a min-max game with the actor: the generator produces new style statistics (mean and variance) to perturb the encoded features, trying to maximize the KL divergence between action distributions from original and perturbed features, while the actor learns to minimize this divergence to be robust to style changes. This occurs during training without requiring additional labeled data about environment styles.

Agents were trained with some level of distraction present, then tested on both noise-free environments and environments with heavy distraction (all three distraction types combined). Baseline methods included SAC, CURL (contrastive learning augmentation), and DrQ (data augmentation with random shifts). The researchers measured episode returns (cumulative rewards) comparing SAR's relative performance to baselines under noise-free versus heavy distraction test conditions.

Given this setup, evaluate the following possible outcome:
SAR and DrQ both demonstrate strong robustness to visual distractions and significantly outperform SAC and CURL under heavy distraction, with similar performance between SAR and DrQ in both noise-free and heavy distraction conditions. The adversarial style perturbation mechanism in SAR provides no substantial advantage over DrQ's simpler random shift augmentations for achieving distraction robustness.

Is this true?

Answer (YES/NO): NO